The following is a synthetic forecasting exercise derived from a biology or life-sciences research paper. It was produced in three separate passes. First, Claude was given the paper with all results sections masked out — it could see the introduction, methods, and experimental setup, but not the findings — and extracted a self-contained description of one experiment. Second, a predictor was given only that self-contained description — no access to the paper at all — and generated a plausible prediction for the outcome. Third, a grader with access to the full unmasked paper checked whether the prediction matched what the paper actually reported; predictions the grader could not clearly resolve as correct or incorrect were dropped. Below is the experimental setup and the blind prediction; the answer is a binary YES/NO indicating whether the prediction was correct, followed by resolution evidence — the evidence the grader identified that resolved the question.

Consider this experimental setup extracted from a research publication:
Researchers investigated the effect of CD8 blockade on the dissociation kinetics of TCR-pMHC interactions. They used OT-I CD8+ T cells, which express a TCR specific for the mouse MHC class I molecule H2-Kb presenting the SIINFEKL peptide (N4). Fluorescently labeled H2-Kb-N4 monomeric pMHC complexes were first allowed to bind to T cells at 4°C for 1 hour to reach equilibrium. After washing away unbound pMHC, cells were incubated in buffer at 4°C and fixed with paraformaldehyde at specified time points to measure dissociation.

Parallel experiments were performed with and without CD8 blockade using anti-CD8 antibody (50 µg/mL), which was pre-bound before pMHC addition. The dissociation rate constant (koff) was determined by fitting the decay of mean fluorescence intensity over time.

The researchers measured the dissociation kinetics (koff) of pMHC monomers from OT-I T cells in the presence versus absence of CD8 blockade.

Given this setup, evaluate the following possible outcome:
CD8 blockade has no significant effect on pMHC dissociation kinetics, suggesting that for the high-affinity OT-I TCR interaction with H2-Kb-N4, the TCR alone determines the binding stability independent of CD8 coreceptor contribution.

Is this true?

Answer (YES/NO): NO